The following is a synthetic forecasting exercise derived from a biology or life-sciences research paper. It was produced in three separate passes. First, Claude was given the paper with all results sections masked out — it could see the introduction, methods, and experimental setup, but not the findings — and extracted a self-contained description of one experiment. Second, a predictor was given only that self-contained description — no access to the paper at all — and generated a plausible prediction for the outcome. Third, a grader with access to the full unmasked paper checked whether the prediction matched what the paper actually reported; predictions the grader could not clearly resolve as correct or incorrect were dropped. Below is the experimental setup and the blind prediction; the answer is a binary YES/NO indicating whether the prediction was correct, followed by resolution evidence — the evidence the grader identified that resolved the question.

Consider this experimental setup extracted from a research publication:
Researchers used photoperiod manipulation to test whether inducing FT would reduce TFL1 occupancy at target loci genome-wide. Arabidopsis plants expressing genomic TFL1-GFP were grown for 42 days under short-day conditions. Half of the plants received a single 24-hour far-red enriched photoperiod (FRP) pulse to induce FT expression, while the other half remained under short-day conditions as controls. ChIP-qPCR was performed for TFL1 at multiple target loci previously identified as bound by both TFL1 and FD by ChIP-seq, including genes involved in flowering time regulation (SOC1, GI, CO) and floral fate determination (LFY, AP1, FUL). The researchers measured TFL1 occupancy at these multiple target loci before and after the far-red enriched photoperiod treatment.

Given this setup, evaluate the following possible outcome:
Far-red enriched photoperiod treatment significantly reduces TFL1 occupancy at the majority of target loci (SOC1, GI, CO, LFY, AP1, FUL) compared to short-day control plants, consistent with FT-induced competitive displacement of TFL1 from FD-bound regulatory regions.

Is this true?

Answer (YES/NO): YES